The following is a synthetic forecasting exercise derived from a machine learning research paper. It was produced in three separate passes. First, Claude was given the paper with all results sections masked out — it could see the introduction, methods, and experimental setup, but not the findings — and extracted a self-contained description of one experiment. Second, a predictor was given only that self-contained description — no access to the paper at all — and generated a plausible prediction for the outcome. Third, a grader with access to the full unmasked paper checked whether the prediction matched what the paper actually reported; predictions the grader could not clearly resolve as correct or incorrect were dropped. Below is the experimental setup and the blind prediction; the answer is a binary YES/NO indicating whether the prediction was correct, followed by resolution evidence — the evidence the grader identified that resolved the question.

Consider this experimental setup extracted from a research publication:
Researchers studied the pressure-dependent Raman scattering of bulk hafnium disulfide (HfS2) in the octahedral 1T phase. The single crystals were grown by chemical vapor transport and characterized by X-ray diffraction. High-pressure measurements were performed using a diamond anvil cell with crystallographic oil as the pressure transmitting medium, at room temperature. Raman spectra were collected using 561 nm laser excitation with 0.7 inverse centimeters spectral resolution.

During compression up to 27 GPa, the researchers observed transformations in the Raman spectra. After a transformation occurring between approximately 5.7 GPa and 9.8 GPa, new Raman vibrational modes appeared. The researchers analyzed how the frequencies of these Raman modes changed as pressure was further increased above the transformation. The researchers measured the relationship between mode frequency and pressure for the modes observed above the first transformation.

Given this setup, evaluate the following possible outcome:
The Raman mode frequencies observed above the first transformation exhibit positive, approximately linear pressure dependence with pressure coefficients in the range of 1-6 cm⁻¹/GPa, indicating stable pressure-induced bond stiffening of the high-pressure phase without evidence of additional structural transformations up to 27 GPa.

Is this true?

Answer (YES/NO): NO